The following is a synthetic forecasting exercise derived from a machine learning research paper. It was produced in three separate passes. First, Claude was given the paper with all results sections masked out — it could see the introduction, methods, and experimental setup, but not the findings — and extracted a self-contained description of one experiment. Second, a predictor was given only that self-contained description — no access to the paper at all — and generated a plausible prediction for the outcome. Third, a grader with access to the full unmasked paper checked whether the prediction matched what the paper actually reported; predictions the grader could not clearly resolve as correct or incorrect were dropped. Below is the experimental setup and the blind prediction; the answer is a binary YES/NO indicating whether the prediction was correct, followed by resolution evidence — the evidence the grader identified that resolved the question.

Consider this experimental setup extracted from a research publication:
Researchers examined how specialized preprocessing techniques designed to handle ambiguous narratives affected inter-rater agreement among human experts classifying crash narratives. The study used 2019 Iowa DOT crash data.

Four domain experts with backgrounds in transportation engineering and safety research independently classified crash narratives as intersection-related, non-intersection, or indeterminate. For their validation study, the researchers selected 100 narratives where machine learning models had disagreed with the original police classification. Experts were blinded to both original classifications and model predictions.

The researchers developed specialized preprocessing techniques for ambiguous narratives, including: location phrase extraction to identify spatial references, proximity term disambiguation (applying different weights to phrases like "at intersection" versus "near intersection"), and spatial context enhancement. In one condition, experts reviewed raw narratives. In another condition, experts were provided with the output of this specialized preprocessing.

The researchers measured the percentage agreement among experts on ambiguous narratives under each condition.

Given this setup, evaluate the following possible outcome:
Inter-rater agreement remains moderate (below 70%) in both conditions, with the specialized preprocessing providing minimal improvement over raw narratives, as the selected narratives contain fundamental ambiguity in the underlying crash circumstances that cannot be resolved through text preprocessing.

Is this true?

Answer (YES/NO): NO